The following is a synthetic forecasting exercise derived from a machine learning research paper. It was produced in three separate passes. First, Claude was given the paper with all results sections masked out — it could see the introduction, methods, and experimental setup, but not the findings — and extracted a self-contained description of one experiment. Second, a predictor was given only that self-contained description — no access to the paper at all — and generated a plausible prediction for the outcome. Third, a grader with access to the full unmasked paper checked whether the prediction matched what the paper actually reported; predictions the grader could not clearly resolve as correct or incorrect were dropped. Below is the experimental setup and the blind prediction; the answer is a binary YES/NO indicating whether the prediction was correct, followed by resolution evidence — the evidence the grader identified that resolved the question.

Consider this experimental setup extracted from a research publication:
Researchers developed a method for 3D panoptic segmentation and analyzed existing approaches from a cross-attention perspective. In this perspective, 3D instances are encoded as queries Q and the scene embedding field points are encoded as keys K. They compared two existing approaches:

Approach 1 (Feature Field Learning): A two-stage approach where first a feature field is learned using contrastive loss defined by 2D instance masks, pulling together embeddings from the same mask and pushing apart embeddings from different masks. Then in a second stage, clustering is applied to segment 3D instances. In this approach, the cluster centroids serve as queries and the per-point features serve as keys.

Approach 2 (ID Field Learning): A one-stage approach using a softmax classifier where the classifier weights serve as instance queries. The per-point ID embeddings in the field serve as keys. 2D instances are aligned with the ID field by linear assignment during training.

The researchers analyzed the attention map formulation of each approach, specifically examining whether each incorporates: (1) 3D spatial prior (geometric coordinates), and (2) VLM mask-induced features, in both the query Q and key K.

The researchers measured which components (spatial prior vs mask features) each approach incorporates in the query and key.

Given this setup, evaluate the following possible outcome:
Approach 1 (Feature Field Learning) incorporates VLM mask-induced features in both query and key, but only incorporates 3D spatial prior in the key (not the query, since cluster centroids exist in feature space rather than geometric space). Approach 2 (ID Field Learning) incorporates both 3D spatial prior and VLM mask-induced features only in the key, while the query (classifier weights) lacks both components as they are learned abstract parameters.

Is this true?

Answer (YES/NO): NO